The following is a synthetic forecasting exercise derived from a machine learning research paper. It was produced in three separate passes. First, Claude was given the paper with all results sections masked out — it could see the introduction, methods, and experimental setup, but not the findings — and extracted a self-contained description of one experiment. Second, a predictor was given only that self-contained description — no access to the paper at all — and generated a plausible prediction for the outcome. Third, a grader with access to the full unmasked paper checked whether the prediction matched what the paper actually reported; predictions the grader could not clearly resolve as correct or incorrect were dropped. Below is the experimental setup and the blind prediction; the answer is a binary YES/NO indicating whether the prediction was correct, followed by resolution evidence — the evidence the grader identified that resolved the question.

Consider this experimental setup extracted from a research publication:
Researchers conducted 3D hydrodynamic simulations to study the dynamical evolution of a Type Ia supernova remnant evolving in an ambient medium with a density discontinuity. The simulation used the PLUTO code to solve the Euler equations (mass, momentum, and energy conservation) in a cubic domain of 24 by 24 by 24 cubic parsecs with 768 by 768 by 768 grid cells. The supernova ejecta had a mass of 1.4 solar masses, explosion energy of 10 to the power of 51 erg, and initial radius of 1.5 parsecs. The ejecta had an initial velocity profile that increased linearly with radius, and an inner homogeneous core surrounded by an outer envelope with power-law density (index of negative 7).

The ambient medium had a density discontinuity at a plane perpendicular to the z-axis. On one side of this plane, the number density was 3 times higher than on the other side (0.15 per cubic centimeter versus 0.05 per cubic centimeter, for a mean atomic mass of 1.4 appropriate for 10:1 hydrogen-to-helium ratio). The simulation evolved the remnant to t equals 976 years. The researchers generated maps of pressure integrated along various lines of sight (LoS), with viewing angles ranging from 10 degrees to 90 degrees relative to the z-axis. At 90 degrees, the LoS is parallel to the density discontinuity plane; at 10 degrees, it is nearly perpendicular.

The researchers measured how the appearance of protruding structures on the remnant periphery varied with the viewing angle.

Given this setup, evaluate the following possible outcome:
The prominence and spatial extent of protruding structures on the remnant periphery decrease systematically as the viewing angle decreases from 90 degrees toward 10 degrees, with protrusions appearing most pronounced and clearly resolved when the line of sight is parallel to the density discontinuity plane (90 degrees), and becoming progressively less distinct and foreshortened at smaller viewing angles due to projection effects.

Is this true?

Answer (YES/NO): NO